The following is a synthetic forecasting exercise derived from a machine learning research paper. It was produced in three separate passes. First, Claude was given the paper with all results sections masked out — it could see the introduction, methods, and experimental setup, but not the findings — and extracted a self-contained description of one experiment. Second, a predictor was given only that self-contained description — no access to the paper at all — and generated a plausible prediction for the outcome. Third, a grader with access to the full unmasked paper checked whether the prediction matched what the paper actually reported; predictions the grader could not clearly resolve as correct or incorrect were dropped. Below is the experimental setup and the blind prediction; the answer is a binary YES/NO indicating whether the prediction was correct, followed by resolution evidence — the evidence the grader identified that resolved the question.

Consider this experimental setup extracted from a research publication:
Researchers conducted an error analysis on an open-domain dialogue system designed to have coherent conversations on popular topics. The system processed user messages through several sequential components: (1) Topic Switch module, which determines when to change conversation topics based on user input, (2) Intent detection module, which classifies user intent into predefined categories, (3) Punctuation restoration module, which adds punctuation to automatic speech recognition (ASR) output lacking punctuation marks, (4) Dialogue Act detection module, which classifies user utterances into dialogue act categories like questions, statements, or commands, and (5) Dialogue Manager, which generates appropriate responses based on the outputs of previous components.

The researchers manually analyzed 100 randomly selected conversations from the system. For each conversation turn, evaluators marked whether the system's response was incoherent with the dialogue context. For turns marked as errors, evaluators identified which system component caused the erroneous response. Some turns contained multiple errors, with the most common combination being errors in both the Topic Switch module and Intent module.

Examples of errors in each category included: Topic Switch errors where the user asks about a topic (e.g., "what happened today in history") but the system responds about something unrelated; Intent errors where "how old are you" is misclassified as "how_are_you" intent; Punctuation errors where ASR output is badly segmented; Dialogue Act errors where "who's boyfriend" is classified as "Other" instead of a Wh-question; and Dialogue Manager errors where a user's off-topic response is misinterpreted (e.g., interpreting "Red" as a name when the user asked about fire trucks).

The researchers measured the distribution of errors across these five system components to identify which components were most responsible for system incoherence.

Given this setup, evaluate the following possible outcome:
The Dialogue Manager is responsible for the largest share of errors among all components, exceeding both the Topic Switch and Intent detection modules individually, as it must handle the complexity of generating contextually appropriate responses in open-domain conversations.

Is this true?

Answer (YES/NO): NO